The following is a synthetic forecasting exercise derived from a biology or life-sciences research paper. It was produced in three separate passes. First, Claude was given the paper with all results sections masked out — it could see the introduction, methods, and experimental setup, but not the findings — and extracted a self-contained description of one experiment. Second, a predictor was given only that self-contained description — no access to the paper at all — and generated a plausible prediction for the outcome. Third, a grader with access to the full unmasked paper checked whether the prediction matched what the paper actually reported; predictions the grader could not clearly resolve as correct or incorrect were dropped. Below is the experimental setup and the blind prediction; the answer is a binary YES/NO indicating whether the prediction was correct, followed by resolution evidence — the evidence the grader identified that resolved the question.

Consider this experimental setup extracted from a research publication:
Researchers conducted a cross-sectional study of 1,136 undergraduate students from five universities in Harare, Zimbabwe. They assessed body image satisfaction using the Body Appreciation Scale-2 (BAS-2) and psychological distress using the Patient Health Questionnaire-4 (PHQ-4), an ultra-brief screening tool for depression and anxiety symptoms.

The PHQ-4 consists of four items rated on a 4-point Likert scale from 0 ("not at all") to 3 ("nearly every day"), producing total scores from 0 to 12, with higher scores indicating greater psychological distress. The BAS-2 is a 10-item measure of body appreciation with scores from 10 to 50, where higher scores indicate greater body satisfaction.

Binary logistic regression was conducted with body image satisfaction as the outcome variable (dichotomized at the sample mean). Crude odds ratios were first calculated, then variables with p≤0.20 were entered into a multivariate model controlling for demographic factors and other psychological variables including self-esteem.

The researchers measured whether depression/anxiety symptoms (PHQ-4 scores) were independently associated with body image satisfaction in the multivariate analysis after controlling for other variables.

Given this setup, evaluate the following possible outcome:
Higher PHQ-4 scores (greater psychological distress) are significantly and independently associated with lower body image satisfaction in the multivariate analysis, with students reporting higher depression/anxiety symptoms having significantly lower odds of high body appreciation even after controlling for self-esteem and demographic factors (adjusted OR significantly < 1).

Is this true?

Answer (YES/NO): YES